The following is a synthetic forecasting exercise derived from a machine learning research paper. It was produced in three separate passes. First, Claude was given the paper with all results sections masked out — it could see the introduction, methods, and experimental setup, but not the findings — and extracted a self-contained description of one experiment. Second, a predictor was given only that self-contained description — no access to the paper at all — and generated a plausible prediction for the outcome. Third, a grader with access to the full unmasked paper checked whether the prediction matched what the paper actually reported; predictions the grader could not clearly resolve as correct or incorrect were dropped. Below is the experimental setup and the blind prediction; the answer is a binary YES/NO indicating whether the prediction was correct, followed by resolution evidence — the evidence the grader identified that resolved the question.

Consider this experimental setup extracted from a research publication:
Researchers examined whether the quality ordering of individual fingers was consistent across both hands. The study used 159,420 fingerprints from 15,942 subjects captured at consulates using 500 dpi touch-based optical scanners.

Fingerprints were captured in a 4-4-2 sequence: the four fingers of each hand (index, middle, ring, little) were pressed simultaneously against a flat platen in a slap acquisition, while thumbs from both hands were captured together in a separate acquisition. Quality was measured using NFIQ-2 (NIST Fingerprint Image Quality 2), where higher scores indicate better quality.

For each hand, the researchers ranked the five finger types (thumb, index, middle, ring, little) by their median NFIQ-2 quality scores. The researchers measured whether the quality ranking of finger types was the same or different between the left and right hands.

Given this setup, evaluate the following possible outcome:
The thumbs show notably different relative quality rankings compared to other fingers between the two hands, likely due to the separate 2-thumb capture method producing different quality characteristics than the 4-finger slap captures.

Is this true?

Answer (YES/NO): NO